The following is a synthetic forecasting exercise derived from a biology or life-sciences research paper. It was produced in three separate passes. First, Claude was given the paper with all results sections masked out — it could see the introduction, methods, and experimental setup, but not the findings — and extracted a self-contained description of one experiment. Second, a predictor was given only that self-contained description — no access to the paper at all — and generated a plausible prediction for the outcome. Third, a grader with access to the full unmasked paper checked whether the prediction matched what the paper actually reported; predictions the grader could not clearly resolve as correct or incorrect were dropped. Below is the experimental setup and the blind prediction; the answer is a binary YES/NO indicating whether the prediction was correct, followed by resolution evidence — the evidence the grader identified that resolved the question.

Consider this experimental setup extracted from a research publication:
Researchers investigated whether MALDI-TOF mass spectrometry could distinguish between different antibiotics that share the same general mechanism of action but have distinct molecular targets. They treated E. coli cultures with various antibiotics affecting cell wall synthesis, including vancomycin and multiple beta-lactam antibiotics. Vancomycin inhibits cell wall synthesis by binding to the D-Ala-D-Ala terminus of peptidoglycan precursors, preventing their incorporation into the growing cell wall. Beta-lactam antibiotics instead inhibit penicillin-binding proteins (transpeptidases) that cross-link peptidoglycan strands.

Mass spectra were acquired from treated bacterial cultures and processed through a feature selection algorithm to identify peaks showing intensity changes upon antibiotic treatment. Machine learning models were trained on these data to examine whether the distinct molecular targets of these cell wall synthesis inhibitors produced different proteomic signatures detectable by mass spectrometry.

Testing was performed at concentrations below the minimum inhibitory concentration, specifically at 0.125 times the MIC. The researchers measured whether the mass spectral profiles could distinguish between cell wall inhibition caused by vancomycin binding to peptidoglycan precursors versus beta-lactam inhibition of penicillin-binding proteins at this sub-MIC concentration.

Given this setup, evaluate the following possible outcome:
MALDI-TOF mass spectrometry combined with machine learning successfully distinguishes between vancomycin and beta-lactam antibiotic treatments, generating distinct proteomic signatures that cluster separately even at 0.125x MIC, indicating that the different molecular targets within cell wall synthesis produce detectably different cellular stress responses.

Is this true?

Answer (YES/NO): YES